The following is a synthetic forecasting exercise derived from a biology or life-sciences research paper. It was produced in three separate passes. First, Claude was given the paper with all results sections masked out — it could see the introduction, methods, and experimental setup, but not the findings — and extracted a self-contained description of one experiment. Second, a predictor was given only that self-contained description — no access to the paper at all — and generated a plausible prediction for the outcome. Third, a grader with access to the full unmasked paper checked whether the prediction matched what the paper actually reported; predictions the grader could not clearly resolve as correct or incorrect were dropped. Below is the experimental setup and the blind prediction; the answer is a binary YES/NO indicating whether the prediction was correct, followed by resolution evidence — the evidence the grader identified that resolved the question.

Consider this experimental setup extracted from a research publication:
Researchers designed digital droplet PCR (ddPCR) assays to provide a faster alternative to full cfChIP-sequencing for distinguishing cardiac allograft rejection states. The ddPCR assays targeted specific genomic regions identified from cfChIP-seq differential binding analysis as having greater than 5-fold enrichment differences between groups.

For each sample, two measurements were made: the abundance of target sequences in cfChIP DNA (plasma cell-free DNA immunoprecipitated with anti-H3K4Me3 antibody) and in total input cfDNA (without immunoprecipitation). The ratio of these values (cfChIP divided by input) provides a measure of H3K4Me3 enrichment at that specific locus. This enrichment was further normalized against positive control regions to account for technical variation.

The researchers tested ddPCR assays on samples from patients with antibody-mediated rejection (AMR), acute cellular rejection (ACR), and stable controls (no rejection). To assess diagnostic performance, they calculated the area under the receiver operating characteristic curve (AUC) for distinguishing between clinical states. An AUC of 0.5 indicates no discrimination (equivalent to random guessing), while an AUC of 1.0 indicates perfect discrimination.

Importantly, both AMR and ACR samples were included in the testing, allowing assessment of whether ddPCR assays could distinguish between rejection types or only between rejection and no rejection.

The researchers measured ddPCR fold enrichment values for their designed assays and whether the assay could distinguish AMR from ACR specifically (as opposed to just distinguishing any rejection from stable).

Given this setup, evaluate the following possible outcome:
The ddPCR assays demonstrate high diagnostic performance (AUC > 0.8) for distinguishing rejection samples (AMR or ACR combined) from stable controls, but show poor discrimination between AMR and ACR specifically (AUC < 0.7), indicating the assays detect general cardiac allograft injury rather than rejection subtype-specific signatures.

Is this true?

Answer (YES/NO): NO